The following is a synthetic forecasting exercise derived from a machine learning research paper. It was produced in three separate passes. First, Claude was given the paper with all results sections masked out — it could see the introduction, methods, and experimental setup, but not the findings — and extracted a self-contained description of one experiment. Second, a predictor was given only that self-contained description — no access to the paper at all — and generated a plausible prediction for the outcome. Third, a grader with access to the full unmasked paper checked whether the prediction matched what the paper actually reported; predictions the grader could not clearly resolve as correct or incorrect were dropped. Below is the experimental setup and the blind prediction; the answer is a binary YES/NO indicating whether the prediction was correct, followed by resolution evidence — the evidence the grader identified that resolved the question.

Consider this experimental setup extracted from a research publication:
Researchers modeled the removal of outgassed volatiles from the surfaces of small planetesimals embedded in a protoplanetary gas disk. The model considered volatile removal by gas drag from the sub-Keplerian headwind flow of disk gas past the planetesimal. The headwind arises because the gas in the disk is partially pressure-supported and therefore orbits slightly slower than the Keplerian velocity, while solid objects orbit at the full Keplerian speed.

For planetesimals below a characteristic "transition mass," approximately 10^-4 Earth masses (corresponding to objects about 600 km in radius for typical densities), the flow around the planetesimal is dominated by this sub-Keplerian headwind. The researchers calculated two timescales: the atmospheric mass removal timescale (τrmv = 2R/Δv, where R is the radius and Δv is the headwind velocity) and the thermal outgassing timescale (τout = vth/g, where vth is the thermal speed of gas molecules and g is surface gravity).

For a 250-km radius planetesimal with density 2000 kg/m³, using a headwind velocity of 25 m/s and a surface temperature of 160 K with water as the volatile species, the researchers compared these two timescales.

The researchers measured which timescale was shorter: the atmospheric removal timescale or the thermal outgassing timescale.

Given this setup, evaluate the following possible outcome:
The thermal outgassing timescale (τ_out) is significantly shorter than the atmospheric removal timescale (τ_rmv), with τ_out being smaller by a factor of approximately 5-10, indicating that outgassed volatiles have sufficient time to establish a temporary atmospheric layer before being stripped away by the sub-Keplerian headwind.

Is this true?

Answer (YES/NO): YES